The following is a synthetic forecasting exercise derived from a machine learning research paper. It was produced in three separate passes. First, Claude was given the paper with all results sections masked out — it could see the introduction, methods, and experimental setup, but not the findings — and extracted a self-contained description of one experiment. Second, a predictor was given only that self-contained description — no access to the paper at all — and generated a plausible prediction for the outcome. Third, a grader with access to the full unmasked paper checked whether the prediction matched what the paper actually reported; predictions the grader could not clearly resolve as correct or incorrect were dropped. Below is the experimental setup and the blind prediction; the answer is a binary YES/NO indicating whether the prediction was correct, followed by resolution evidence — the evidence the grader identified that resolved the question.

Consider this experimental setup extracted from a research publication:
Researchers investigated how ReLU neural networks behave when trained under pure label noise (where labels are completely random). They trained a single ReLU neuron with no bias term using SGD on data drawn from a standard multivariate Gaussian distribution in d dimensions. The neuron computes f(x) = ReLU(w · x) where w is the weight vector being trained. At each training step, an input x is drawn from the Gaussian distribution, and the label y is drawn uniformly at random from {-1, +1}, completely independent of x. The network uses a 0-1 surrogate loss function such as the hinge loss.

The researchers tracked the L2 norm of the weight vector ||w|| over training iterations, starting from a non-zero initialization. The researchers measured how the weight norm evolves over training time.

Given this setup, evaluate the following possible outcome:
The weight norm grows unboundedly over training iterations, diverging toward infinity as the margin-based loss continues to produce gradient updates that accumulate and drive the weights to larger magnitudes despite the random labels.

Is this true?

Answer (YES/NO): NO